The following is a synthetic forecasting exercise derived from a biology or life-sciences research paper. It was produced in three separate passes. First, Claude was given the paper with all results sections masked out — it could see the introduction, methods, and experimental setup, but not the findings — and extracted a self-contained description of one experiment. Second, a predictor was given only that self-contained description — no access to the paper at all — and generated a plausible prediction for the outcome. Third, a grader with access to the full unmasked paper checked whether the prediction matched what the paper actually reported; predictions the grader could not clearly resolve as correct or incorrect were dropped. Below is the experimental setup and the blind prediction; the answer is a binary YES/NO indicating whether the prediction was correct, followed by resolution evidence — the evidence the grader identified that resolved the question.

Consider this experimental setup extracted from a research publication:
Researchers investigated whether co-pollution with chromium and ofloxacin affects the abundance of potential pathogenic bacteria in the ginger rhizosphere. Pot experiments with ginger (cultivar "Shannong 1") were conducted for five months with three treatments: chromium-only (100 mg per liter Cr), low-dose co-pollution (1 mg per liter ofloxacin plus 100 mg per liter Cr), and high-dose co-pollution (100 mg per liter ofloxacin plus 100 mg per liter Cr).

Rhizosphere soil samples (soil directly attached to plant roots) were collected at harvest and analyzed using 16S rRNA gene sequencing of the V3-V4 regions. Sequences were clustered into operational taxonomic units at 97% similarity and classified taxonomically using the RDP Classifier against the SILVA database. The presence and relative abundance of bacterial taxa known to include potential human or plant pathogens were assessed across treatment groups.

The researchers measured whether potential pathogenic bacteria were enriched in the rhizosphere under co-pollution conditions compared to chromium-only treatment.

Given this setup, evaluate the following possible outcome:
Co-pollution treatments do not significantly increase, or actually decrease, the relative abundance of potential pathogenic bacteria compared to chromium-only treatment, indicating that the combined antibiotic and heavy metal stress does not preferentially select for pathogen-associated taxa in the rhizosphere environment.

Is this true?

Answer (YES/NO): NO